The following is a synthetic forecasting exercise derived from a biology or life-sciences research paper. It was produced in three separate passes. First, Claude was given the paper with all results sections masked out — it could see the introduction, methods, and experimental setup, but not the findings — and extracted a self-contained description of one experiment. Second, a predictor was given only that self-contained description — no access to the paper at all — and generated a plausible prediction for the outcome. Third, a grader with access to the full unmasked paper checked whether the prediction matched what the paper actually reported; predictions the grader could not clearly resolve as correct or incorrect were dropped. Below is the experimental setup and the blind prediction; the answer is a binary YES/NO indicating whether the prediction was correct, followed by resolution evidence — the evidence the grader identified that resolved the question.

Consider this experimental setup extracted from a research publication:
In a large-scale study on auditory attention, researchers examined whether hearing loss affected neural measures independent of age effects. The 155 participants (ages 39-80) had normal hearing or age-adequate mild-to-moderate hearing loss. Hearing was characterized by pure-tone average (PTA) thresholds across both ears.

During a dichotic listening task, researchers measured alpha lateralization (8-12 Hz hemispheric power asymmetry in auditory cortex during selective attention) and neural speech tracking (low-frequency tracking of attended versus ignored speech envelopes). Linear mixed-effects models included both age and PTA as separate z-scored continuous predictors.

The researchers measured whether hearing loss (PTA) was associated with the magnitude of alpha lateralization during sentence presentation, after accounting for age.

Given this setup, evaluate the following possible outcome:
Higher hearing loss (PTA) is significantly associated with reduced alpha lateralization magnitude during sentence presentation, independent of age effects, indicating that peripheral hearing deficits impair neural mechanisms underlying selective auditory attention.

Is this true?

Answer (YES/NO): NO